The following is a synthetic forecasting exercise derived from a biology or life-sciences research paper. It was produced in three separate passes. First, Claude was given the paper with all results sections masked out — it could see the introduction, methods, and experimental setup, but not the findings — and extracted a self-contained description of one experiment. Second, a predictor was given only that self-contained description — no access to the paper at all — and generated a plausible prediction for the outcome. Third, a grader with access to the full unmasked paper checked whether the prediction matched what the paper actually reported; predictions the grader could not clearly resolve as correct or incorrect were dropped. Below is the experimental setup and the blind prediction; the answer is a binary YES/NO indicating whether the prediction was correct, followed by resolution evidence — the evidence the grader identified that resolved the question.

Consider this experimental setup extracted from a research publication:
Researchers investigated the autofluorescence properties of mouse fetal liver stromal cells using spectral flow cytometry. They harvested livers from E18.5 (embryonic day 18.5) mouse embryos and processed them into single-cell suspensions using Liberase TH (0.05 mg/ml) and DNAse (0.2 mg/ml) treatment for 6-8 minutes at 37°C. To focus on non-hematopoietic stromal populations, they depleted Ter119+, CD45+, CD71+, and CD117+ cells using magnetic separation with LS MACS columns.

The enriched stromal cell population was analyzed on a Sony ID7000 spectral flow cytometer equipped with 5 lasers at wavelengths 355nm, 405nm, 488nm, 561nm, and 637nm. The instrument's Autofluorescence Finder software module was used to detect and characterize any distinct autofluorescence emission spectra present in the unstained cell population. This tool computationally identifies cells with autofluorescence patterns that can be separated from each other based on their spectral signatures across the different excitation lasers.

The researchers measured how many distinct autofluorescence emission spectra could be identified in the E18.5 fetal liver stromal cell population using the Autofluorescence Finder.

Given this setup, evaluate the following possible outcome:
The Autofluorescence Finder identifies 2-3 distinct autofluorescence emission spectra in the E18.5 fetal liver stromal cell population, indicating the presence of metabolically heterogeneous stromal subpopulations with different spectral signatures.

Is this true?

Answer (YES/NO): YES